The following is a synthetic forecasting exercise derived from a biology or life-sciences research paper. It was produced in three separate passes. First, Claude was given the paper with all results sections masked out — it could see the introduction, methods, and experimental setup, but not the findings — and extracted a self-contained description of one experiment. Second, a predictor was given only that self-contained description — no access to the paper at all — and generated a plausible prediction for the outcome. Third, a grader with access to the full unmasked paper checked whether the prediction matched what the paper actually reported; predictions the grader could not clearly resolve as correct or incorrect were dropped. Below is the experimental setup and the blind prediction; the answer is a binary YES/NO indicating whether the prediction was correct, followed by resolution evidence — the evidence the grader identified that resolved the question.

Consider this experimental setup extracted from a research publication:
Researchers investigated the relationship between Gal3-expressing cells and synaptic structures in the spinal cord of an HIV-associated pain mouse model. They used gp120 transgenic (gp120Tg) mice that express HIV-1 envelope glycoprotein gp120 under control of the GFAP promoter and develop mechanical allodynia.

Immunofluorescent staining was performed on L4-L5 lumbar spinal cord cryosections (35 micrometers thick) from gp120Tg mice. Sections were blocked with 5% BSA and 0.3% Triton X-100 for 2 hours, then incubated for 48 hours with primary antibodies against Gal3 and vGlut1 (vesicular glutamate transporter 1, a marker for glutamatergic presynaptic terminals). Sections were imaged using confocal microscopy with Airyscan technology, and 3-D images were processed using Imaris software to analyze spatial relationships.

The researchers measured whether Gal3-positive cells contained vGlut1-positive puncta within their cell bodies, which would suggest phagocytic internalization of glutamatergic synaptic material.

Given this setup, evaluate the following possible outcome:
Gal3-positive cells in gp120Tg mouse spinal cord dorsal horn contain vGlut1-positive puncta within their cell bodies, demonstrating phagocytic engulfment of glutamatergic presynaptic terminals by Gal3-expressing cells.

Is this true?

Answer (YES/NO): YES